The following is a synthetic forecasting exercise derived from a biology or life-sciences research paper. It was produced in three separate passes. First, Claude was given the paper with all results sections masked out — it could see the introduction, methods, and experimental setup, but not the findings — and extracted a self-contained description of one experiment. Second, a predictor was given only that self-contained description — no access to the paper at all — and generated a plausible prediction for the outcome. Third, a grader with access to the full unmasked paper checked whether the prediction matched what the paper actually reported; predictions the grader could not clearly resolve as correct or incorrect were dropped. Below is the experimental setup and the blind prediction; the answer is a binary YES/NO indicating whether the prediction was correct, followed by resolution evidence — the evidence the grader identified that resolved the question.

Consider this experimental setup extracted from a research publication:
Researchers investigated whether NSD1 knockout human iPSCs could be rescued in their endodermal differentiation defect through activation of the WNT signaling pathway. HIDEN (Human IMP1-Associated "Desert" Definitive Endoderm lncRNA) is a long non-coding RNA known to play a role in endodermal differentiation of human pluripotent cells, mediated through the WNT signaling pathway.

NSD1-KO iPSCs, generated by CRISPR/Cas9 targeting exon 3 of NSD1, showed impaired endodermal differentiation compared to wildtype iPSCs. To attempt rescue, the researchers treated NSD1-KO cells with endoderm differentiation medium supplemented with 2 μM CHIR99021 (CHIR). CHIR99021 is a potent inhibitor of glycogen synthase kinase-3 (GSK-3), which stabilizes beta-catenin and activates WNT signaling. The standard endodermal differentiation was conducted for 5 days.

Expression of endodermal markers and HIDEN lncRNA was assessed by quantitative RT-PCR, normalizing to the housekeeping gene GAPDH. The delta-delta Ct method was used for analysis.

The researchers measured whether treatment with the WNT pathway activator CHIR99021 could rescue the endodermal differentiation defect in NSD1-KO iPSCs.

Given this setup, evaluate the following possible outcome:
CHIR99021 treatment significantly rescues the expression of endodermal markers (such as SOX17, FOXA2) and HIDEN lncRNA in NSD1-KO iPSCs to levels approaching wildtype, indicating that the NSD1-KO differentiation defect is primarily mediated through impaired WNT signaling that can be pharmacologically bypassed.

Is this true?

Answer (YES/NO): NO